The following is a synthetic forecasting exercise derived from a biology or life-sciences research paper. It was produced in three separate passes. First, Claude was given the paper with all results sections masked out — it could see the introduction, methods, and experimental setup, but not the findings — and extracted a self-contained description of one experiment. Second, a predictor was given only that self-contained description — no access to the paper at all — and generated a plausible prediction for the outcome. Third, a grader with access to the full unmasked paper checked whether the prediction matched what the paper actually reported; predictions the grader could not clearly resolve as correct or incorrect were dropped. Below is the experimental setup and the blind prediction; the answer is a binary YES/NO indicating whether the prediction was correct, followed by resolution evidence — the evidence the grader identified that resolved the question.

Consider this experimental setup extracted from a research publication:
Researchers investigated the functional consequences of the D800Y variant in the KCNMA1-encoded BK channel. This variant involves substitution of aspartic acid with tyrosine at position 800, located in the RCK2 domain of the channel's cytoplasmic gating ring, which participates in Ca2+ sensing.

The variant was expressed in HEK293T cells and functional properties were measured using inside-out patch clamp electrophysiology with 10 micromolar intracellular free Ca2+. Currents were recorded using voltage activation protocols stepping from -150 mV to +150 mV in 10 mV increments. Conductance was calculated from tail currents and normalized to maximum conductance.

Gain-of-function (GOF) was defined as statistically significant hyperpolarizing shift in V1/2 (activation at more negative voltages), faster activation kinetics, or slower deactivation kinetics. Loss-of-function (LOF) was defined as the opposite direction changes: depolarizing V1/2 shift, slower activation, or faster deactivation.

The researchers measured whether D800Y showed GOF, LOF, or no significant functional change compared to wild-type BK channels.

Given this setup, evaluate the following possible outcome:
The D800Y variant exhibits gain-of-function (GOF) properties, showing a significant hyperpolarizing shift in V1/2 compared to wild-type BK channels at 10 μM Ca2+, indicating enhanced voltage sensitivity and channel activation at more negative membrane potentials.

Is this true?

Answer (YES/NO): NO